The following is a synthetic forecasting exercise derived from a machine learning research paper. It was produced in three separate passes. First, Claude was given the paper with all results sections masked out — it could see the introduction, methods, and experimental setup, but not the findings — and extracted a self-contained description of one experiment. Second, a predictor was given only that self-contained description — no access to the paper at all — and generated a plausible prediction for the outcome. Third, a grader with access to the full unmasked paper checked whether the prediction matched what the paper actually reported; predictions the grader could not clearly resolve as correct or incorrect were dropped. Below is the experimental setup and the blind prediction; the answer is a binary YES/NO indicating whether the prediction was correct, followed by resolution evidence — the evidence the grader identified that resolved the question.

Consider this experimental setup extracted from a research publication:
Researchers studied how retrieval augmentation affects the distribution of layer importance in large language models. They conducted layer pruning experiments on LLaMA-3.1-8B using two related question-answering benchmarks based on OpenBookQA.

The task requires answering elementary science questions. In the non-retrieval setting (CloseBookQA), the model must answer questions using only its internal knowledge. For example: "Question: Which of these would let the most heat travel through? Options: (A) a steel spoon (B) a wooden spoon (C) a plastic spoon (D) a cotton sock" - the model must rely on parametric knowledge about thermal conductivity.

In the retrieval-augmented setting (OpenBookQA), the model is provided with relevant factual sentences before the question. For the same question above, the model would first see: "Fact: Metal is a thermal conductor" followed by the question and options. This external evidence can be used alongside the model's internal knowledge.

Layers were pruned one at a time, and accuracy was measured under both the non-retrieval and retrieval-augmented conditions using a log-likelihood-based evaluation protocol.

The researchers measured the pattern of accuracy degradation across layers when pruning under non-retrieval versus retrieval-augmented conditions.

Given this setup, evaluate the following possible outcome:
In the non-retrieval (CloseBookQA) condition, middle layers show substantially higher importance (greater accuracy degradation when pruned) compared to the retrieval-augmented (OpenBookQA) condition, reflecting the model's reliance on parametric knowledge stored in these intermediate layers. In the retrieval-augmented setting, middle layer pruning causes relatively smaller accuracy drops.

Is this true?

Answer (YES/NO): YES